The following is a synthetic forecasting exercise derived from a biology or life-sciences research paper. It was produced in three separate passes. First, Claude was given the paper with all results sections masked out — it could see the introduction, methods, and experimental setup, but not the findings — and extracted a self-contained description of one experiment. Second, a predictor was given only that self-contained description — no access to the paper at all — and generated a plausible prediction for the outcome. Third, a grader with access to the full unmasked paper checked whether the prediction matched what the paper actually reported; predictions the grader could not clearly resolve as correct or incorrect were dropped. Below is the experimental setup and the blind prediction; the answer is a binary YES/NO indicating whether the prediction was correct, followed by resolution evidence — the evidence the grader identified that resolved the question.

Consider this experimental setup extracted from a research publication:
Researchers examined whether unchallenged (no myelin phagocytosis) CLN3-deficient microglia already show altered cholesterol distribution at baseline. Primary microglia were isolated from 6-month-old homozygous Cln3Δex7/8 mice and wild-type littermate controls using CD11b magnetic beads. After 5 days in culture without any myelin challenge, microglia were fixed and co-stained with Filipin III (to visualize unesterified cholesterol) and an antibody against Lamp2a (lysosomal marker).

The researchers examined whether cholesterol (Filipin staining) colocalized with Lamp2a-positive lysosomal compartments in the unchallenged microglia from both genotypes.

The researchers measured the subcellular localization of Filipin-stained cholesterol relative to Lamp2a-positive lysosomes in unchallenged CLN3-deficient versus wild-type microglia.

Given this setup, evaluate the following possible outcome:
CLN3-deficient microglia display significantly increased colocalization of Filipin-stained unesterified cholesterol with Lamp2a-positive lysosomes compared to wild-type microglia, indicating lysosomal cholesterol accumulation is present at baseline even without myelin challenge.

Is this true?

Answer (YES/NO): YES